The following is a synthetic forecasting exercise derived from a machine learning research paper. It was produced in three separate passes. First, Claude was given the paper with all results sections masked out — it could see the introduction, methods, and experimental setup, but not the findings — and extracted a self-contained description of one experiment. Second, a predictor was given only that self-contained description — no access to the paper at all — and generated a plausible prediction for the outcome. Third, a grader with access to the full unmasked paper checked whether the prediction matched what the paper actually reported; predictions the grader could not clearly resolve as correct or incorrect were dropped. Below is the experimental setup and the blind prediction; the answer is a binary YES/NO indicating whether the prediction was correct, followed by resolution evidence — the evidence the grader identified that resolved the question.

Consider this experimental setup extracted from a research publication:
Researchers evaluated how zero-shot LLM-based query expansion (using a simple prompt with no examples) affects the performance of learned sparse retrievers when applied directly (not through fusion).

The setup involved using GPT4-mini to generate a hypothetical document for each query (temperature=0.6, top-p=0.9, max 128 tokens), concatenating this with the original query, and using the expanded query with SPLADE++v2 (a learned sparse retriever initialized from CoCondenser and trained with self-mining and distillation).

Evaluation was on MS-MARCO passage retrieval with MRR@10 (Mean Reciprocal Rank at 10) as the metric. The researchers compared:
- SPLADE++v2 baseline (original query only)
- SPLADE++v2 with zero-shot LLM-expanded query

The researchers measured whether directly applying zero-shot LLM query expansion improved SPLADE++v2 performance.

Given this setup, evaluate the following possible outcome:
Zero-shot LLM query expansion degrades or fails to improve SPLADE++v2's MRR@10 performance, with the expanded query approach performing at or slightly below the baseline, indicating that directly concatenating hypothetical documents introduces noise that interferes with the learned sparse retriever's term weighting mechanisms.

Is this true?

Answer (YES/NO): NO